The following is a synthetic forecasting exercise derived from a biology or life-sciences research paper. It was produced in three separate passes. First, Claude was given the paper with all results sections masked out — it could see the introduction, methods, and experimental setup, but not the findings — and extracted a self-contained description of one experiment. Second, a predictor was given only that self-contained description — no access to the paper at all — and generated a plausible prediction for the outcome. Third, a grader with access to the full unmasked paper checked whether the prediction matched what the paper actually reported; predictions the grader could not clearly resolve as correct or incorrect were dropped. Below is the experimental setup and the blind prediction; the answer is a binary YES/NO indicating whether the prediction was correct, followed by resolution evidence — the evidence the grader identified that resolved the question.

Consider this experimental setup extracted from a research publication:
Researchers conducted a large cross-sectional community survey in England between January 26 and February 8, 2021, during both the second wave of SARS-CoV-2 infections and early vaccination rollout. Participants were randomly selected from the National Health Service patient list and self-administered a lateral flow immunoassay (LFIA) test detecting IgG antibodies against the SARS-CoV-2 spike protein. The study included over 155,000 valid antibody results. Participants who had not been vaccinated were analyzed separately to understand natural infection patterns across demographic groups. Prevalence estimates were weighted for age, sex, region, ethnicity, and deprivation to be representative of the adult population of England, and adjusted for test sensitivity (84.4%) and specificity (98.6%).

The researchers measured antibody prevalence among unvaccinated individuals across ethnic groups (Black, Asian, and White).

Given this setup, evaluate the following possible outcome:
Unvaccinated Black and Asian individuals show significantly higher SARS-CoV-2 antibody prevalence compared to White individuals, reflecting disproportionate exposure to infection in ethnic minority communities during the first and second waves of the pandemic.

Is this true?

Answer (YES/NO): YES